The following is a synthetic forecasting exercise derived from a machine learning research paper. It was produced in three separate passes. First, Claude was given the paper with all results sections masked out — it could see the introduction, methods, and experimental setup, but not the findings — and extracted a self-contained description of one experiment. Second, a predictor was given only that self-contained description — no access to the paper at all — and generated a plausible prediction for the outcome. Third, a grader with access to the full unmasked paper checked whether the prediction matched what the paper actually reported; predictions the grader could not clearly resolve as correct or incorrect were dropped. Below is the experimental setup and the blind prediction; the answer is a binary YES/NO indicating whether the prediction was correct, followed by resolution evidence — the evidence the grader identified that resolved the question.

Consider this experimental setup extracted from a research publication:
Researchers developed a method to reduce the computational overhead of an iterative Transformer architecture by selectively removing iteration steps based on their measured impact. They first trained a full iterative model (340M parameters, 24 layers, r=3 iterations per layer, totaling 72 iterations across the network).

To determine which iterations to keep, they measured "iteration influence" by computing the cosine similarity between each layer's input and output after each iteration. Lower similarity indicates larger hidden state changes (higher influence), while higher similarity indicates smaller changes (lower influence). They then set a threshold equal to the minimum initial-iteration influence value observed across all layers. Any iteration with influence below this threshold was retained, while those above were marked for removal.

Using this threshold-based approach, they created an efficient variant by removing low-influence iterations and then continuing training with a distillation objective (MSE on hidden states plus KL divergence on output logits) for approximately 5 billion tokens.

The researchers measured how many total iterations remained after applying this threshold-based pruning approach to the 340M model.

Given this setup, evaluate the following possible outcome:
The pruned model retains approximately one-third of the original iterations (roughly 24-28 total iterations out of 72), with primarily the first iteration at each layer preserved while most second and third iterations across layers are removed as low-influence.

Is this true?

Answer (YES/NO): NO